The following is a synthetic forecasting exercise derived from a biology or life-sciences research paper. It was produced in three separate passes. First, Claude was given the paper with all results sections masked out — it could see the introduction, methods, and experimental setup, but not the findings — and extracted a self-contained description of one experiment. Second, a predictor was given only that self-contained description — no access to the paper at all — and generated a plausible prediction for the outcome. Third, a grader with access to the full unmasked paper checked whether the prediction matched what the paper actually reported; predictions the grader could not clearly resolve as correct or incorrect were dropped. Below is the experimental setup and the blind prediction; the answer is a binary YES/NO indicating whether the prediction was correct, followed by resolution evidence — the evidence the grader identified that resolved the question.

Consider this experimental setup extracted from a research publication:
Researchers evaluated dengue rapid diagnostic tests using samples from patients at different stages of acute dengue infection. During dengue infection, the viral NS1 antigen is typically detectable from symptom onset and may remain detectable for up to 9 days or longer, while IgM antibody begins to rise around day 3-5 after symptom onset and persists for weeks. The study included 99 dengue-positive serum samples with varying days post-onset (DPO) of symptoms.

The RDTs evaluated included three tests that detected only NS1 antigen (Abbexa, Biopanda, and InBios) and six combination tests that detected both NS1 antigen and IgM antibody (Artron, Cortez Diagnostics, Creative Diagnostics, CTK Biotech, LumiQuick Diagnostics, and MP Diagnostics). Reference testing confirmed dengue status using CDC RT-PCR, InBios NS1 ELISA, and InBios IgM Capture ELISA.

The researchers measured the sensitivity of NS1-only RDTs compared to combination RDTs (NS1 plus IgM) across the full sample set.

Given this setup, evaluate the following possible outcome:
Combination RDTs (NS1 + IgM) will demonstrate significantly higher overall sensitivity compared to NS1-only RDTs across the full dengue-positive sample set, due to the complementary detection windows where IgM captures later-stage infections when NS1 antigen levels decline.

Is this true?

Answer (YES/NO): NO